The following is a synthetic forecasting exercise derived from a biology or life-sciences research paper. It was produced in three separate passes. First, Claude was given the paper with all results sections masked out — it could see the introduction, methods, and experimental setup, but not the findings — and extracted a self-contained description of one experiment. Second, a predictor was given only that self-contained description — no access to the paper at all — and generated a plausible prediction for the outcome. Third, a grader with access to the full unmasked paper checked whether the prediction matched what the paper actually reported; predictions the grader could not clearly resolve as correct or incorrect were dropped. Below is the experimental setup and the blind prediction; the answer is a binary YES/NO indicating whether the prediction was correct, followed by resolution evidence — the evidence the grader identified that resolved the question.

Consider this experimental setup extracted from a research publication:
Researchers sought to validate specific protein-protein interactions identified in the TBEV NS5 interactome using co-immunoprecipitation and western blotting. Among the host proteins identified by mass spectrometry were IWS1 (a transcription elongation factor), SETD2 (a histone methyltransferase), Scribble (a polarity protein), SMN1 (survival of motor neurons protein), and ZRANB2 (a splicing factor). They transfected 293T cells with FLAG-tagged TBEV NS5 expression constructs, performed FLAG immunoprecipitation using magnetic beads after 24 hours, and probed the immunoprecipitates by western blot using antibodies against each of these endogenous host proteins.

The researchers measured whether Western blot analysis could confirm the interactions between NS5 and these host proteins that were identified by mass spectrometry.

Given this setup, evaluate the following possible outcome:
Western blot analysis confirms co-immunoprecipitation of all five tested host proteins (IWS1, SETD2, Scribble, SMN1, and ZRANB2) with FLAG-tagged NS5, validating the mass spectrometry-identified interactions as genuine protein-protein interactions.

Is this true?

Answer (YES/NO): YES